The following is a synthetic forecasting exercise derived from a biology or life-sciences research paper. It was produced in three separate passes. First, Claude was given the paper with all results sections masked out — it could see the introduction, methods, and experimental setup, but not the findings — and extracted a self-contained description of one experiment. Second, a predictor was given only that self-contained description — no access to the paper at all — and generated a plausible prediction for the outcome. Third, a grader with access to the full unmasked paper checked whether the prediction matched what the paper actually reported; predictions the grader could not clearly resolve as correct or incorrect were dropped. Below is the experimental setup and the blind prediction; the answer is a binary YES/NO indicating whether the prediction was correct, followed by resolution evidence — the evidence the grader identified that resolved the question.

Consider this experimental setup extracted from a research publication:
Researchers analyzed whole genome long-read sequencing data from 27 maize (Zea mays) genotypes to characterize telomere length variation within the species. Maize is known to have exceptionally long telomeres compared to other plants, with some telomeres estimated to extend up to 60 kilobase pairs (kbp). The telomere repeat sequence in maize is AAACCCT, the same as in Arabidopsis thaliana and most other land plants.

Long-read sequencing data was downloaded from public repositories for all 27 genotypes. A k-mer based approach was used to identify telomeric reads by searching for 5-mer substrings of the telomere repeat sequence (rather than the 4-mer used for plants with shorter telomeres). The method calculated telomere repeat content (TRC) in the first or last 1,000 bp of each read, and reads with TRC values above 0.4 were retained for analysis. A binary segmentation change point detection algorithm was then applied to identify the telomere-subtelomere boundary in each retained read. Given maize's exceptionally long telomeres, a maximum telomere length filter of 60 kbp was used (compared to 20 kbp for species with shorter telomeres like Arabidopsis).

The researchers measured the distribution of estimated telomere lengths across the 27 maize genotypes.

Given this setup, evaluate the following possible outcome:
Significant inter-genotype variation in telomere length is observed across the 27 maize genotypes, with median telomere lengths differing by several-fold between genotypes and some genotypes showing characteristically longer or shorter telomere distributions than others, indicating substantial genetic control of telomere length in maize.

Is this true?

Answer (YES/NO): YES